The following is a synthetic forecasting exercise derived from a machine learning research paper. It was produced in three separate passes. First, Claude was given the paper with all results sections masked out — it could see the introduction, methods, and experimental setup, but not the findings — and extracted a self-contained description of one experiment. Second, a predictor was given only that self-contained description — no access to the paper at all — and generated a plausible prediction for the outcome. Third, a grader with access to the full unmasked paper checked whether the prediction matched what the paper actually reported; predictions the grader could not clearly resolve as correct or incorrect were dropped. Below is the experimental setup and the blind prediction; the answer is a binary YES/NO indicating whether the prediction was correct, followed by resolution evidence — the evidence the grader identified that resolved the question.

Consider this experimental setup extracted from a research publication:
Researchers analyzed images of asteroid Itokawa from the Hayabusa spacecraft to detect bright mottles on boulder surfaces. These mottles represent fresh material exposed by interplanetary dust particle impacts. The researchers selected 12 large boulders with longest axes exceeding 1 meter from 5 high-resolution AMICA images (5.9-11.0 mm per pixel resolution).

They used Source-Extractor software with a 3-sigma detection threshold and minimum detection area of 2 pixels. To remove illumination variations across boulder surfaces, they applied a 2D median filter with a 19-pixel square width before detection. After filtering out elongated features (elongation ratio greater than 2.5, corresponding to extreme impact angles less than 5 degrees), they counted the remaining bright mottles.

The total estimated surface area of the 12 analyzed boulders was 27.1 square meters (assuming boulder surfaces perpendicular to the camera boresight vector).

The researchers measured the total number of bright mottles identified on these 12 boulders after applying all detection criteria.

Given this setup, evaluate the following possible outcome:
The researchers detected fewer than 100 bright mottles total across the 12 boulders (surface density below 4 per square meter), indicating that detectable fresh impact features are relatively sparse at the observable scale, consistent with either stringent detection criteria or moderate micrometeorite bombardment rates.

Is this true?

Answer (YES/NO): NO